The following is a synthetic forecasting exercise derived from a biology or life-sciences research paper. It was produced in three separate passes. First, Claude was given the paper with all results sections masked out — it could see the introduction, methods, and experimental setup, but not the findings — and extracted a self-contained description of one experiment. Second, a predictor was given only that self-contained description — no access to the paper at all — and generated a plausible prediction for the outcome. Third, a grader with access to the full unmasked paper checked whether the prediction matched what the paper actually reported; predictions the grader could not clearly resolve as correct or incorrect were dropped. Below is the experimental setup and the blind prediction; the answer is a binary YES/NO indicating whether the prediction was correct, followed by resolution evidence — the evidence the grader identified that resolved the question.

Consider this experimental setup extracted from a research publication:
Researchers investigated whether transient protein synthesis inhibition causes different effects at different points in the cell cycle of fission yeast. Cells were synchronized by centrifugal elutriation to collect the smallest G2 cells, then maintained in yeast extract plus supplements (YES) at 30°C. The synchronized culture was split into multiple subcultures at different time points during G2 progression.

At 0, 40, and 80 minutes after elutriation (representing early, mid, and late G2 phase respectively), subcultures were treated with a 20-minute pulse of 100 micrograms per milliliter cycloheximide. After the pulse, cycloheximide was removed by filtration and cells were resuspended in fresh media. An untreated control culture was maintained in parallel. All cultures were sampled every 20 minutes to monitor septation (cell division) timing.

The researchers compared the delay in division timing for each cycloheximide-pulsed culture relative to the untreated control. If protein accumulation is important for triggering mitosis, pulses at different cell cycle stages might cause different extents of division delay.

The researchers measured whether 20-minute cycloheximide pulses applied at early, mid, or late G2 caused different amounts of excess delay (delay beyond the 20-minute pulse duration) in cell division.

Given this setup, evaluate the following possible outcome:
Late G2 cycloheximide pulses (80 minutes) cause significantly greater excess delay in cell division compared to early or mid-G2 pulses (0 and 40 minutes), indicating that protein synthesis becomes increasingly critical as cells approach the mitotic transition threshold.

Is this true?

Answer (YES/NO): YES